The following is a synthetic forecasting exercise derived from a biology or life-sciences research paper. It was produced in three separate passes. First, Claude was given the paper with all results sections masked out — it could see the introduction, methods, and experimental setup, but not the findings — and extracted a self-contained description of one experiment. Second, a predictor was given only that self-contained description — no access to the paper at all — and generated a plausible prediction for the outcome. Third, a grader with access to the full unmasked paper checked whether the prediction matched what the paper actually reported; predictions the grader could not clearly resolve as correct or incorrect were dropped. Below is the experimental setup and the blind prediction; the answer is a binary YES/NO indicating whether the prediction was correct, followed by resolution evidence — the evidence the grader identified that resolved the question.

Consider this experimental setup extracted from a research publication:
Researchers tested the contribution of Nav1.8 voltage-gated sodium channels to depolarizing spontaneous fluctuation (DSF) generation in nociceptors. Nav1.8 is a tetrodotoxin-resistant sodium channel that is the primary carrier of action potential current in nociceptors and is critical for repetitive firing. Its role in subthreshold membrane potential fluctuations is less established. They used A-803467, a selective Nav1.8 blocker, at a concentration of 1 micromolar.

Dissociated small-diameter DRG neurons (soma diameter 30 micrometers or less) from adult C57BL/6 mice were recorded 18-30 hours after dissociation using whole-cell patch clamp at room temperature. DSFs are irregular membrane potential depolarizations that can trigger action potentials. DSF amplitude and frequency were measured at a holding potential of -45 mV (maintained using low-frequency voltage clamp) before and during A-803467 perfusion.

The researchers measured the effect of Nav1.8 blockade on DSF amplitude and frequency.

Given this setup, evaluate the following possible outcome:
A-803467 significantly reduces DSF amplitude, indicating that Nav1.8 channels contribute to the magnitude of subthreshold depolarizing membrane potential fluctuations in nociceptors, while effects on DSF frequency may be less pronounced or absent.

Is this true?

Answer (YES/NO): NO